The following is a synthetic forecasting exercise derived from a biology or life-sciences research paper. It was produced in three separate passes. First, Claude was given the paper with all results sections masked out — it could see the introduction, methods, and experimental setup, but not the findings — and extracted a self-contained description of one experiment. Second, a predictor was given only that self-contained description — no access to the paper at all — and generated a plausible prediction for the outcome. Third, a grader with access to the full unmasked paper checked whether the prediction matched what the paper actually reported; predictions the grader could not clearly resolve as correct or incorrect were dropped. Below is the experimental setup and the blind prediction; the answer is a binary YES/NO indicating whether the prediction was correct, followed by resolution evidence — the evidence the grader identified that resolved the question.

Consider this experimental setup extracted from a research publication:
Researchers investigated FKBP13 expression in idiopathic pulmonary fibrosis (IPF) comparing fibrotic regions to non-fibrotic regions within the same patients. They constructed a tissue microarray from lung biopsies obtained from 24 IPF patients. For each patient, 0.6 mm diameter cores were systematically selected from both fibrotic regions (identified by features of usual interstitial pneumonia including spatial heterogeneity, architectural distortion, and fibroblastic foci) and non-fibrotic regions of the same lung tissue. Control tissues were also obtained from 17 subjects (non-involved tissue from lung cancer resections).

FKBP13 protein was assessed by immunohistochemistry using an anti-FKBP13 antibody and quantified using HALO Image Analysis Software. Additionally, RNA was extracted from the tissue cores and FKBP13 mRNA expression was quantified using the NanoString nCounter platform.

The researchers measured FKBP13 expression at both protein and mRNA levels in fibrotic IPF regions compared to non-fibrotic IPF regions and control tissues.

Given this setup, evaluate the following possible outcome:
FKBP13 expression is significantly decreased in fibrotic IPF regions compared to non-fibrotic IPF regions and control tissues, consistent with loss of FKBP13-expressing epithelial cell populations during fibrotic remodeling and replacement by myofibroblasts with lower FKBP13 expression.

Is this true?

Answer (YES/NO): NO